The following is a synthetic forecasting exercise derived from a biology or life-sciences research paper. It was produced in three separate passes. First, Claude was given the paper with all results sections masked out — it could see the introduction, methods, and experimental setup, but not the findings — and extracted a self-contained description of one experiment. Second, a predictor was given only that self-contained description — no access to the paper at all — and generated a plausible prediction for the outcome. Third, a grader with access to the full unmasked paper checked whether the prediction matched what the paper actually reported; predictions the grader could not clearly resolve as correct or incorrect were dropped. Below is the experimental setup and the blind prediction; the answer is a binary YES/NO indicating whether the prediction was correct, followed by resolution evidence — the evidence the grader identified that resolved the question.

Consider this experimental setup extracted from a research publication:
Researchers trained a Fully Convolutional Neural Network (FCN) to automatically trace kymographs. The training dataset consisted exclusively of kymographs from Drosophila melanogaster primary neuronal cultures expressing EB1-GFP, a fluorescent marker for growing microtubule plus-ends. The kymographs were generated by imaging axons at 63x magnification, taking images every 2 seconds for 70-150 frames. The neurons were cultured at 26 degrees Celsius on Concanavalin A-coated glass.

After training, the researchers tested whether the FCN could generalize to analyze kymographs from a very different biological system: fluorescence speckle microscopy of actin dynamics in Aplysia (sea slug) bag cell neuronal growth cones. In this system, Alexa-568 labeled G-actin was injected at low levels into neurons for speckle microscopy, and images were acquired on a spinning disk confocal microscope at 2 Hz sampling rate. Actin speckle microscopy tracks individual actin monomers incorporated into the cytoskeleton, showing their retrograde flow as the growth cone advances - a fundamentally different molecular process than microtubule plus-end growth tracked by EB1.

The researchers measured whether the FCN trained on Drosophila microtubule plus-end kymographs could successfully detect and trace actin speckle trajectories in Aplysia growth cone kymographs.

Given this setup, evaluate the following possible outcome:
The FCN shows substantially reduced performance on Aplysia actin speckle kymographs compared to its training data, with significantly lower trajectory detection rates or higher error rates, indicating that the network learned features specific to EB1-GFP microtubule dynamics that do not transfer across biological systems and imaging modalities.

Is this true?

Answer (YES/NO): NO